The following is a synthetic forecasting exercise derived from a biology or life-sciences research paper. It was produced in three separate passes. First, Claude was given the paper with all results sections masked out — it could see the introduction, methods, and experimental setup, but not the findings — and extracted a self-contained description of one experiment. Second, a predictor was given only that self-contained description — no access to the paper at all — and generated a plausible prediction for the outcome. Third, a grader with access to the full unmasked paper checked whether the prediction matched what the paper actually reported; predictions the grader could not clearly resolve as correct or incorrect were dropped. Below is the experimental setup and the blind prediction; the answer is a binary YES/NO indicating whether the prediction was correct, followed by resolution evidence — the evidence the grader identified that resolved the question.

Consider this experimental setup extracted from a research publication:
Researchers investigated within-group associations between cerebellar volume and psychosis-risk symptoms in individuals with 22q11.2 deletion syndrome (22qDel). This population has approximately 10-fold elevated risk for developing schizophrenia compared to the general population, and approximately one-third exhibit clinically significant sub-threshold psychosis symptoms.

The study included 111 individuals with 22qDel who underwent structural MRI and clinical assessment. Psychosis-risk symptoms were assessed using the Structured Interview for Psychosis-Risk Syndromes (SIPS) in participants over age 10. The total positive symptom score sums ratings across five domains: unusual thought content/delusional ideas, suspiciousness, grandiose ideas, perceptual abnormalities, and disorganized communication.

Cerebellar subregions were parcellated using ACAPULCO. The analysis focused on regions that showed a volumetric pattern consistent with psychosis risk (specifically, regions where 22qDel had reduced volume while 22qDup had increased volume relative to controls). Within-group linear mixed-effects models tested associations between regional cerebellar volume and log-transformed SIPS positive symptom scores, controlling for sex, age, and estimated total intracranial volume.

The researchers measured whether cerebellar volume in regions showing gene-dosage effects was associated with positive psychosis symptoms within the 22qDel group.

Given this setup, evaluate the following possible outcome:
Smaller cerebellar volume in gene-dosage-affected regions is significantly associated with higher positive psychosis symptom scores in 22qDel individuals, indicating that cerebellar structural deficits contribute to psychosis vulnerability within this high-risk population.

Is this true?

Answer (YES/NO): NO